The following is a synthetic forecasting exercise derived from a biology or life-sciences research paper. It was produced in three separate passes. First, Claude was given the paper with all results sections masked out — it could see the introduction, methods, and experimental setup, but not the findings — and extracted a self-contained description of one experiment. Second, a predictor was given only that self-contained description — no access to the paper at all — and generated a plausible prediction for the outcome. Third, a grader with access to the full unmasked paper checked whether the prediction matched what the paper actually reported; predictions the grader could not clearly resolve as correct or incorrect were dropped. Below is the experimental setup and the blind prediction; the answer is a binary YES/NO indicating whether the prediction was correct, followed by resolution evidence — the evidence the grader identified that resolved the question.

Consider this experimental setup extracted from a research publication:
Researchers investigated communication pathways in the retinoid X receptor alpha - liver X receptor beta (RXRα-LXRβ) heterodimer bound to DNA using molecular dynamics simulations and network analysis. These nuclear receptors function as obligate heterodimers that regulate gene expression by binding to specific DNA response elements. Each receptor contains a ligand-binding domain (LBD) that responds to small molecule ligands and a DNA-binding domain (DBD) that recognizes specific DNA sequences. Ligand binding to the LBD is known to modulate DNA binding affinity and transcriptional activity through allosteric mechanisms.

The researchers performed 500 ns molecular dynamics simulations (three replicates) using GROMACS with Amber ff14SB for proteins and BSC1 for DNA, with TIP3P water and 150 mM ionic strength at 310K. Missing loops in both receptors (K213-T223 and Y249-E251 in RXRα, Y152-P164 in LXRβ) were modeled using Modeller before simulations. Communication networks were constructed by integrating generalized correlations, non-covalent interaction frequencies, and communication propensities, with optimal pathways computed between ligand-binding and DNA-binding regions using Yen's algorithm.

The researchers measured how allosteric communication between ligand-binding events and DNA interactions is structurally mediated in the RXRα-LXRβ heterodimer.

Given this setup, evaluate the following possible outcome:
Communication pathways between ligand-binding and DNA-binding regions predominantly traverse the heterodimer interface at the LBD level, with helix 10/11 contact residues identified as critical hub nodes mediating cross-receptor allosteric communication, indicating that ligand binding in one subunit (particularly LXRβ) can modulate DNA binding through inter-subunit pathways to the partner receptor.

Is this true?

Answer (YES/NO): NO